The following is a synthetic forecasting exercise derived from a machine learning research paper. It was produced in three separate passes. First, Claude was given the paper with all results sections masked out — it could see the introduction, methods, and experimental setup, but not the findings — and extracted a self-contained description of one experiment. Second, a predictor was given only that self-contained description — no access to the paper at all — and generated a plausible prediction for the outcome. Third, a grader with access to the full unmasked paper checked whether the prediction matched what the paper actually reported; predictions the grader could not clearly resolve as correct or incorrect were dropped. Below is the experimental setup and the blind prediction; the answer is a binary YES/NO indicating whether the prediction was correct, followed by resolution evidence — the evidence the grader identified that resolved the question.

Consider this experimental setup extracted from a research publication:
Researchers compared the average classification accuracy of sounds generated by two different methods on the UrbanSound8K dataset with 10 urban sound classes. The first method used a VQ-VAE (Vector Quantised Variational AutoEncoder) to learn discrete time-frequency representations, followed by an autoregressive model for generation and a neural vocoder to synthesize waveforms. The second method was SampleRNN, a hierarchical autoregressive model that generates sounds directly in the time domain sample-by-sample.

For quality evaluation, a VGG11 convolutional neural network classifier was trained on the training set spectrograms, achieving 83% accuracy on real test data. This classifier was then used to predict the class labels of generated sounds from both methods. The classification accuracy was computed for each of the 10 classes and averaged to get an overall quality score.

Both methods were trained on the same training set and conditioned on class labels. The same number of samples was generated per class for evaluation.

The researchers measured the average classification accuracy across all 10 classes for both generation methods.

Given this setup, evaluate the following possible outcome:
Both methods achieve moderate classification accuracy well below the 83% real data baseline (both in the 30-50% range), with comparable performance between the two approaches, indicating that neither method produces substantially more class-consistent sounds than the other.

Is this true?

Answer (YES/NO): NO